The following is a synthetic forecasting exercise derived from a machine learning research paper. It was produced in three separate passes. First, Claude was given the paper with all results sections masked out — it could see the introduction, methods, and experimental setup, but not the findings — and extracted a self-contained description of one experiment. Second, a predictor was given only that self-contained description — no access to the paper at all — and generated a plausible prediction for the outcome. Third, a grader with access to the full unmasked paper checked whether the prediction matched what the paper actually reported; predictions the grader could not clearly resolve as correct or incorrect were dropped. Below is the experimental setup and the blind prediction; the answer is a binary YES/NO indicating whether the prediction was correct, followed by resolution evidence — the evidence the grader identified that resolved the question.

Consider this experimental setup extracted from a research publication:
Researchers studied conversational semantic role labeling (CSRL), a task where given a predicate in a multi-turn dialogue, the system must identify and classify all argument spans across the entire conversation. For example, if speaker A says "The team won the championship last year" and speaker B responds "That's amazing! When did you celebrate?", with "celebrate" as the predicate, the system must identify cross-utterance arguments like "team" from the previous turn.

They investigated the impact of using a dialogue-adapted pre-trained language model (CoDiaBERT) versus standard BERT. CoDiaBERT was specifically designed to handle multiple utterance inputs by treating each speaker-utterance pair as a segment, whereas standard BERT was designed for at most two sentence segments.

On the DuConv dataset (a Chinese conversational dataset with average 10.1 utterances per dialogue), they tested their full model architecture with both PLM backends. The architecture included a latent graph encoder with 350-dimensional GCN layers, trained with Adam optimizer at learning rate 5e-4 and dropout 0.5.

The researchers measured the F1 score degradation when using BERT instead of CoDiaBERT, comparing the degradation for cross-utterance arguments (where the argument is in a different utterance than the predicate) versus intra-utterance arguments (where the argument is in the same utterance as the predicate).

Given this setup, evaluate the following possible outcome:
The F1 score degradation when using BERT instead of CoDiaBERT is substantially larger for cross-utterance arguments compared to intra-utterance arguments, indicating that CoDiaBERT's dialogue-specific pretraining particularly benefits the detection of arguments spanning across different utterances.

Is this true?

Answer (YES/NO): YES